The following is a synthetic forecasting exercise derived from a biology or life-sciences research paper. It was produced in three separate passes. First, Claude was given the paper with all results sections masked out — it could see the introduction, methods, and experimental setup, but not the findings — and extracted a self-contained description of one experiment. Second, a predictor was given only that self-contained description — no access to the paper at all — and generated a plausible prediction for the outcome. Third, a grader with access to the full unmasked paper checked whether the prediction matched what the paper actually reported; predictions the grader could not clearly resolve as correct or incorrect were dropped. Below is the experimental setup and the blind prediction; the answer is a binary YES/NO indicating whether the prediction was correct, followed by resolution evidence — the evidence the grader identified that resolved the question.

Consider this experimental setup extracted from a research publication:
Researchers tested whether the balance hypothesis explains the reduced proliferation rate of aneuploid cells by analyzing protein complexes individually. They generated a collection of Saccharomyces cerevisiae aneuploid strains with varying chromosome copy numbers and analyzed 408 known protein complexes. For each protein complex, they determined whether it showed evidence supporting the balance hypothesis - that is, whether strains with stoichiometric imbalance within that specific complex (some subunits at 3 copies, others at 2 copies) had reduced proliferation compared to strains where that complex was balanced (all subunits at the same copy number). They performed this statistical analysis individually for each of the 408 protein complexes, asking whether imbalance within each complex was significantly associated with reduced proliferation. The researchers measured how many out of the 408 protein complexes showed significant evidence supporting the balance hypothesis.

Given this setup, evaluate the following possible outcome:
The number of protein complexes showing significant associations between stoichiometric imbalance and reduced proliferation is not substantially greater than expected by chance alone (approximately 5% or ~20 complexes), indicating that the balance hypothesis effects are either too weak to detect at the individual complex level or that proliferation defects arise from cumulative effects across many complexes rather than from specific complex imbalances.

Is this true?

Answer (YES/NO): NO